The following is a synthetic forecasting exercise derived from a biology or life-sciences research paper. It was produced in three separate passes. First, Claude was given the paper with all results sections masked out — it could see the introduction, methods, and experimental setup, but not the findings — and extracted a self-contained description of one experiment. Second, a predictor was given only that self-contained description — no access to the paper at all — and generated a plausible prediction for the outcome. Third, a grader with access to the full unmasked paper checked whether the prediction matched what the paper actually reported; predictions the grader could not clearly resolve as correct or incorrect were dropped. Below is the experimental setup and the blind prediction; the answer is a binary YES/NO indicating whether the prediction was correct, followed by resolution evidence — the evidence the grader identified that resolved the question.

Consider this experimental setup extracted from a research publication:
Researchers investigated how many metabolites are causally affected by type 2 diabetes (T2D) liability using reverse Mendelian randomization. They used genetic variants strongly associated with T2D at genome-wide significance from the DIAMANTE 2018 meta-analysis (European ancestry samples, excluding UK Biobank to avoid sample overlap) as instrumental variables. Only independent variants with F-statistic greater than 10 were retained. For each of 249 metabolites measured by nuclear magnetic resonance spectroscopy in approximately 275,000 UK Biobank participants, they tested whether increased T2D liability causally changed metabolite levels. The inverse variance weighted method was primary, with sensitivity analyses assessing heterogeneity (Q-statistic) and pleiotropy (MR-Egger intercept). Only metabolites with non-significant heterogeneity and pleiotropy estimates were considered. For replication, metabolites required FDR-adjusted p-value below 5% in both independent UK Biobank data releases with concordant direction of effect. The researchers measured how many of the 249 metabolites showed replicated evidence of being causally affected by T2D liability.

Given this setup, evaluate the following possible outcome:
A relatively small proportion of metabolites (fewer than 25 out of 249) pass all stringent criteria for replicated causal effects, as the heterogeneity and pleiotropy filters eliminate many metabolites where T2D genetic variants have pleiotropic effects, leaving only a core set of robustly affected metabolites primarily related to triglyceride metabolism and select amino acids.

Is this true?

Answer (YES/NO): NO